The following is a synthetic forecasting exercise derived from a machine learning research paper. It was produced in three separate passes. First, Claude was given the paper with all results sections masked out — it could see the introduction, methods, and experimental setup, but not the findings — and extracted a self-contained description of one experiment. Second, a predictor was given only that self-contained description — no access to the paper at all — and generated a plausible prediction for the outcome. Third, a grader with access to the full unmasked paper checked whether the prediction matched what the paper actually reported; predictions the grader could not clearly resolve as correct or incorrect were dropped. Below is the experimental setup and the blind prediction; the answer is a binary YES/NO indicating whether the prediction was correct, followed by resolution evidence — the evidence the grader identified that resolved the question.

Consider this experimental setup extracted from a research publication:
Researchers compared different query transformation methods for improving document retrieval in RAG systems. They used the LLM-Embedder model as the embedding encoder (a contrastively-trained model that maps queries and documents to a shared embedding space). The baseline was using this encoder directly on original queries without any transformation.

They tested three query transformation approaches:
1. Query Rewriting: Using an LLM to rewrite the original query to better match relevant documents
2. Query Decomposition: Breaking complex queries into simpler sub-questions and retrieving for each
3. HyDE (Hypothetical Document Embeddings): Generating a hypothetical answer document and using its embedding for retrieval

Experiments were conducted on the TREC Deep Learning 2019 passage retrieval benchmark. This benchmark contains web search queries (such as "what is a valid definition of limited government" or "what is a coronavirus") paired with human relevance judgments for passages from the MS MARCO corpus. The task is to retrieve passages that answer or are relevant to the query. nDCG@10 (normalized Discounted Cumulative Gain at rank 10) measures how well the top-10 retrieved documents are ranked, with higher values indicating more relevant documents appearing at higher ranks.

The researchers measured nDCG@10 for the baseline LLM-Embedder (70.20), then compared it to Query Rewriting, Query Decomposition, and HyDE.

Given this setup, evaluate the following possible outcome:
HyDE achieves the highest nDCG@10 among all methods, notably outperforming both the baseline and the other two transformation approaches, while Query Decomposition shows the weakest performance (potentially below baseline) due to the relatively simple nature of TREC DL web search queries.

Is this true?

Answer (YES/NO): YES